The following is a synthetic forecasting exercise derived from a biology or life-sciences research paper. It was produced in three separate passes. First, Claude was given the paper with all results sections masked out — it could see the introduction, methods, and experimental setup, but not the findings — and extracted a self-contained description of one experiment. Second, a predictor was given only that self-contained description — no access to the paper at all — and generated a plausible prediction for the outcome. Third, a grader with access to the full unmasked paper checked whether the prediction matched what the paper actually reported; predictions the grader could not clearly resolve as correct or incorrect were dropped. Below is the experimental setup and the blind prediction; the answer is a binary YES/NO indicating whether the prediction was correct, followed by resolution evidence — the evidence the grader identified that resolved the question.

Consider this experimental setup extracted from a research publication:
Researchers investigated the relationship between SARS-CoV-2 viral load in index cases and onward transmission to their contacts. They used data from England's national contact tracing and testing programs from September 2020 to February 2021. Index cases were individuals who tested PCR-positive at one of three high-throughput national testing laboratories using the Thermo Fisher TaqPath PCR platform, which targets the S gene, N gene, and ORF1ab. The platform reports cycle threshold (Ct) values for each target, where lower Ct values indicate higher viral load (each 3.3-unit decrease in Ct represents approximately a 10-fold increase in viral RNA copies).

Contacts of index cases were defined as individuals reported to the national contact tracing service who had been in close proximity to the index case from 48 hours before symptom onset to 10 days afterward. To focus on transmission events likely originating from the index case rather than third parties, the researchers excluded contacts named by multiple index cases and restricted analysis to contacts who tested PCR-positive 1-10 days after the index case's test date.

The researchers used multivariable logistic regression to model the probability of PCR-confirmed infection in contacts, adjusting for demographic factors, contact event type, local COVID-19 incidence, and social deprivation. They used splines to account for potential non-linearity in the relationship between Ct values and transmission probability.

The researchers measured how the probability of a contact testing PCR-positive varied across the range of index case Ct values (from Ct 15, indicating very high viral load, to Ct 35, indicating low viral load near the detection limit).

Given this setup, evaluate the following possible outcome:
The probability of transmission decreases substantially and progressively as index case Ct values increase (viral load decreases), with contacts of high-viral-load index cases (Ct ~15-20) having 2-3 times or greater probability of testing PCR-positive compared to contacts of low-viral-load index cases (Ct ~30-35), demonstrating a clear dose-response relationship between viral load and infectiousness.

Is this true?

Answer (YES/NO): YES